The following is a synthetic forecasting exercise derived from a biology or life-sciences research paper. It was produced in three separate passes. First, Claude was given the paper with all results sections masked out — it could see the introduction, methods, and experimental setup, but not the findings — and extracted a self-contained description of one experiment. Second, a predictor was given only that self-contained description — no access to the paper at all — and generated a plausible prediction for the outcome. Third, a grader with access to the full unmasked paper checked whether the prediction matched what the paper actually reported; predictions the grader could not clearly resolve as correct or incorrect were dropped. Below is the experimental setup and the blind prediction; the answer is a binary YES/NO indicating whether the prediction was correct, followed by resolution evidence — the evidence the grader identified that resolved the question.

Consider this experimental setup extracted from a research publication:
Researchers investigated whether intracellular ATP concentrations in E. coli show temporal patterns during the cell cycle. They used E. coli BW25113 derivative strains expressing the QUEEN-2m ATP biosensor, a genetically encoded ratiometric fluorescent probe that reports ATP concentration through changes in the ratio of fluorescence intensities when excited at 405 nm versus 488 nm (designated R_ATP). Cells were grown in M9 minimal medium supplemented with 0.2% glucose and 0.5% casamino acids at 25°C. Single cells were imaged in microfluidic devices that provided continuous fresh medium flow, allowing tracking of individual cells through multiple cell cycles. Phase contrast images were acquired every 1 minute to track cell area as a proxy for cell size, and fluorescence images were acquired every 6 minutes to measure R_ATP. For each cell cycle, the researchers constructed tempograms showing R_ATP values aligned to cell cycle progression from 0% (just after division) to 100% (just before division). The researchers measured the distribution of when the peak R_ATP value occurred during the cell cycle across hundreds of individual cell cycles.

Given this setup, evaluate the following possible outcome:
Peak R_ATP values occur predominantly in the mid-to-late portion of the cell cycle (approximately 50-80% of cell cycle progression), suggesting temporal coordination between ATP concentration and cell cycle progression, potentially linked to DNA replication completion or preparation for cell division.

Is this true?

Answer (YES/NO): NO